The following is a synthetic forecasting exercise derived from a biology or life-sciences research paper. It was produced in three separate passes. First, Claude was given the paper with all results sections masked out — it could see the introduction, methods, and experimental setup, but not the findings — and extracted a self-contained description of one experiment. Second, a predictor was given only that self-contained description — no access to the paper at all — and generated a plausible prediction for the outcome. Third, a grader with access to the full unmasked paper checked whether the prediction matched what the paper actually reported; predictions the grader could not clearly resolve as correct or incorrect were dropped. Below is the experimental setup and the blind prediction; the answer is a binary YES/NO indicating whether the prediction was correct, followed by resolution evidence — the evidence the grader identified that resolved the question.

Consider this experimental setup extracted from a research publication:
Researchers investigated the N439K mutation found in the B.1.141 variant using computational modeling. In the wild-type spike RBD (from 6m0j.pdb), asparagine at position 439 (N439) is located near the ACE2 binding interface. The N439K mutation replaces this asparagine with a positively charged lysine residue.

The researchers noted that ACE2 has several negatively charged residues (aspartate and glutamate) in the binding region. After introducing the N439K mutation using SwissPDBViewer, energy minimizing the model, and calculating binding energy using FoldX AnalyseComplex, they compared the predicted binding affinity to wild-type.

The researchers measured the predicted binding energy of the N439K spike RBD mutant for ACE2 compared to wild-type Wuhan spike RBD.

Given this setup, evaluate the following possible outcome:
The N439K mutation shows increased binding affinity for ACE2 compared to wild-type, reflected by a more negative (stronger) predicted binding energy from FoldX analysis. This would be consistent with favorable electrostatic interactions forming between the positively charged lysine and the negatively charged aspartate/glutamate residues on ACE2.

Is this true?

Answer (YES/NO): YES